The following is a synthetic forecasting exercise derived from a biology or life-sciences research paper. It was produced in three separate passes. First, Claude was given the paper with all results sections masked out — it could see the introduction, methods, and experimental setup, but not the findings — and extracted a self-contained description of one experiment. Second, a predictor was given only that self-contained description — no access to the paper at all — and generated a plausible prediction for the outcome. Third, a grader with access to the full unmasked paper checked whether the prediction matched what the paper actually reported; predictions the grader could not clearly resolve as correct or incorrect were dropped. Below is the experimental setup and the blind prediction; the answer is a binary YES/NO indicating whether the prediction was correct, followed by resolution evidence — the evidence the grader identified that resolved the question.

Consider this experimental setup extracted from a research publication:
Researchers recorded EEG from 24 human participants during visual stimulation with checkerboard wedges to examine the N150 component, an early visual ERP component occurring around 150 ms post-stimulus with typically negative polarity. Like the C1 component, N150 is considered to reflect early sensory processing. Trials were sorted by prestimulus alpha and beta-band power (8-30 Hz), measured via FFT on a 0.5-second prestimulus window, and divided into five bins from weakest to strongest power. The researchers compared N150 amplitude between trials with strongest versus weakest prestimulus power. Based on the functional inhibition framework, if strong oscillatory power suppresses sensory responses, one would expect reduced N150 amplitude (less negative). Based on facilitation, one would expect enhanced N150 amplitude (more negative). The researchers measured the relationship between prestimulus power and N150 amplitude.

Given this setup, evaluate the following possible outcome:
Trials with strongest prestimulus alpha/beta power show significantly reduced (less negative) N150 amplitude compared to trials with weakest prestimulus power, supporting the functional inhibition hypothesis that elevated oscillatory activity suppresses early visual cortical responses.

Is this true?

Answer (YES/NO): YES